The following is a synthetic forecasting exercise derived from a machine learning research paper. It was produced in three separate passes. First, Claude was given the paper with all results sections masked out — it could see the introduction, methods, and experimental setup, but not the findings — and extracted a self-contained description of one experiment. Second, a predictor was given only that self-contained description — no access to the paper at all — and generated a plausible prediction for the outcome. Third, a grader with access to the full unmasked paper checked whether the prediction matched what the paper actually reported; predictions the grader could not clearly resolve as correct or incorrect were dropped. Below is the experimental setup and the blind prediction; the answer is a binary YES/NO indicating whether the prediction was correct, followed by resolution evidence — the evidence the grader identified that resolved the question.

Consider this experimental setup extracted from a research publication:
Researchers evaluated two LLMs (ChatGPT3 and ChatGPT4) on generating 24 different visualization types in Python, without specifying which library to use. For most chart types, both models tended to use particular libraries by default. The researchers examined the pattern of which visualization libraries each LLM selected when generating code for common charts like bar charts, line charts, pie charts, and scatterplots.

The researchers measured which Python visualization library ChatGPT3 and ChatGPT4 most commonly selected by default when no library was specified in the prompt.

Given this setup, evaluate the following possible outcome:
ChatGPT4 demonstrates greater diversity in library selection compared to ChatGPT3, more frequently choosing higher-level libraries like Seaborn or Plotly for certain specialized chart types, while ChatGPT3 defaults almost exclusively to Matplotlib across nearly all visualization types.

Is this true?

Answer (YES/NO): NO